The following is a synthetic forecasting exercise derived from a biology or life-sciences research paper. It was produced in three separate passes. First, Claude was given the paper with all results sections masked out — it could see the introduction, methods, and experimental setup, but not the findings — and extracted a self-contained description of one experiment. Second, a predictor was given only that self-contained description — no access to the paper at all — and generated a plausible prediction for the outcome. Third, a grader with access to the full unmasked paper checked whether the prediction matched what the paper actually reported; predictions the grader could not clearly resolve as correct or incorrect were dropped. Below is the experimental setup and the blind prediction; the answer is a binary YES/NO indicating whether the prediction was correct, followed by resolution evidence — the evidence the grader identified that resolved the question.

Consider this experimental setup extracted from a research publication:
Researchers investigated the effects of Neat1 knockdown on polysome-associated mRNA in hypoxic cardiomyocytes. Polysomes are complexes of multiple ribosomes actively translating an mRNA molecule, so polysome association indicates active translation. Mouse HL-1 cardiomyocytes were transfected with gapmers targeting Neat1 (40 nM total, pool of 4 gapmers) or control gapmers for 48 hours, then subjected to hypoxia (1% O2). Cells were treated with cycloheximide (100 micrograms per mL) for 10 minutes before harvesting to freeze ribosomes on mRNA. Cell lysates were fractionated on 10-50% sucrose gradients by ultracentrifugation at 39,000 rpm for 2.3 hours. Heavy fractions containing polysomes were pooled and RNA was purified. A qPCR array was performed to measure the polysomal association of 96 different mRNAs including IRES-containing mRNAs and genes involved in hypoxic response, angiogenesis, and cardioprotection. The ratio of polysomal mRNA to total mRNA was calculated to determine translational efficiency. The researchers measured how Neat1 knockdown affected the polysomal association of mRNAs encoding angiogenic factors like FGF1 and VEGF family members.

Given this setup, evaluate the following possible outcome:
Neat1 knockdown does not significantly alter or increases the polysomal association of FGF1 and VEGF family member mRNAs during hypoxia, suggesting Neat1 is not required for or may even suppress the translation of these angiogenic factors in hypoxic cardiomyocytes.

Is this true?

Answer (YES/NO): NO